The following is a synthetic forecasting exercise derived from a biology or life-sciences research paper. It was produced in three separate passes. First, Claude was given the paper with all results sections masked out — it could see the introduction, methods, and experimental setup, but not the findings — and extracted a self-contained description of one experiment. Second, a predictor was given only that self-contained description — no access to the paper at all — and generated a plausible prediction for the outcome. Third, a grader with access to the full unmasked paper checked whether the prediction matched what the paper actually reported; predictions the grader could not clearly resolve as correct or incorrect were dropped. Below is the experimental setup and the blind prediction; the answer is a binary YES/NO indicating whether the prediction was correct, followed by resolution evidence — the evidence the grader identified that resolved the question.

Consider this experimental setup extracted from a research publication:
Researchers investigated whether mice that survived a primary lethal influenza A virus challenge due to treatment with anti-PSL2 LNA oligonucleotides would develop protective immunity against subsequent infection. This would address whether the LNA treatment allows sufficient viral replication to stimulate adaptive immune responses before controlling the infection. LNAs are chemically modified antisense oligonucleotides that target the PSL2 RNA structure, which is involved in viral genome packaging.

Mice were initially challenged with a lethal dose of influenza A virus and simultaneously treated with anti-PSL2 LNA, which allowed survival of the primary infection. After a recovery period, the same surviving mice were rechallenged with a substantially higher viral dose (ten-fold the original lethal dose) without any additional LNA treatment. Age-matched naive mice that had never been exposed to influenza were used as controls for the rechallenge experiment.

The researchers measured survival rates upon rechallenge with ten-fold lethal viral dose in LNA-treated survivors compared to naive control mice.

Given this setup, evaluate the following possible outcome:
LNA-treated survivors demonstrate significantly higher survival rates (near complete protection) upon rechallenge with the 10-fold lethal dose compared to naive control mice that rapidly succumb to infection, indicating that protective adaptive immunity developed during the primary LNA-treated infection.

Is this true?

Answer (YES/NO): YES